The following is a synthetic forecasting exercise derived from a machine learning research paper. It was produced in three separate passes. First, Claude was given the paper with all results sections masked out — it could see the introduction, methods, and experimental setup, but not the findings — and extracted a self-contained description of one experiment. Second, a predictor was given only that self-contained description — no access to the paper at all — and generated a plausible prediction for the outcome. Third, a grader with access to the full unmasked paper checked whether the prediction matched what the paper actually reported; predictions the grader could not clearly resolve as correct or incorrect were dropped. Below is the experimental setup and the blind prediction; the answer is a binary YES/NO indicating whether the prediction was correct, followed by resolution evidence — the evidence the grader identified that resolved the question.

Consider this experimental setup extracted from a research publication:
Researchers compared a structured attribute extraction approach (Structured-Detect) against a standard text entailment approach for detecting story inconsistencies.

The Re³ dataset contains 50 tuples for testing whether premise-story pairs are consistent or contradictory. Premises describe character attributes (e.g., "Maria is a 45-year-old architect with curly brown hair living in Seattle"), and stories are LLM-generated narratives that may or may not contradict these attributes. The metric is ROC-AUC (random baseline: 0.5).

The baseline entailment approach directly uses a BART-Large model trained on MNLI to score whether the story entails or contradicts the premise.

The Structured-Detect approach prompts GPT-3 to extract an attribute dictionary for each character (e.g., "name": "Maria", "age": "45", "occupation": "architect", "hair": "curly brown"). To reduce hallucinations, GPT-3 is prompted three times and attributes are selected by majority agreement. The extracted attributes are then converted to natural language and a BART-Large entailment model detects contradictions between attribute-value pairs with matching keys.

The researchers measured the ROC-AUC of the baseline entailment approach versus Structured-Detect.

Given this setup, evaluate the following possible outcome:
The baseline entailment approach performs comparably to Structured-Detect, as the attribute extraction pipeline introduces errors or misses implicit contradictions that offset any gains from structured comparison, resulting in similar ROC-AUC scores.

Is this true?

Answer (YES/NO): NO